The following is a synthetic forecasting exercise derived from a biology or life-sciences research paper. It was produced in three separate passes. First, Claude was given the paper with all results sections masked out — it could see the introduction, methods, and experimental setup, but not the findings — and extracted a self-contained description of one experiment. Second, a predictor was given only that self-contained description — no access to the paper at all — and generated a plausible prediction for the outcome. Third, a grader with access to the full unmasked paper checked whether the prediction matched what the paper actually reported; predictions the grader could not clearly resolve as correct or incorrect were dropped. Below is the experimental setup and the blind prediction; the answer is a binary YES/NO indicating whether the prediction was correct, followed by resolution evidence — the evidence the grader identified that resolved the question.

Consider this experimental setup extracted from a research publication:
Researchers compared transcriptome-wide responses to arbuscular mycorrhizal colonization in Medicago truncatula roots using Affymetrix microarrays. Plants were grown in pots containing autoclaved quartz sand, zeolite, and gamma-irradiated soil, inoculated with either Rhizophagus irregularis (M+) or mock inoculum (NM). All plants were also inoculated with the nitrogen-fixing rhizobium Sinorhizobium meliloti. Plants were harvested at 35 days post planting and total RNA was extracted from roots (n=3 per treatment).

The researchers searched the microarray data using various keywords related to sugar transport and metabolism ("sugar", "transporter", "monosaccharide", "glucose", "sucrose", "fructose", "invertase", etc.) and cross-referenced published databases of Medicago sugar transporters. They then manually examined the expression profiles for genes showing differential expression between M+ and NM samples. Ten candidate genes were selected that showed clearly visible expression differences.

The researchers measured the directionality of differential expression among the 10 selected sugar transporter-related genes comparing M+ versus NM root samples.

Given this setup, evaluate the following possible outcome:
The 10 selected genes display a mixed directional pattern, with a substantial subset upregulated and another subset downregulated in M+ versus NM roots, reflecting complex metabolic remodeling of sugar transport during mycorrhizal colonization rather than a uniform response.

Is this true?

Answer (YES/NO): NO